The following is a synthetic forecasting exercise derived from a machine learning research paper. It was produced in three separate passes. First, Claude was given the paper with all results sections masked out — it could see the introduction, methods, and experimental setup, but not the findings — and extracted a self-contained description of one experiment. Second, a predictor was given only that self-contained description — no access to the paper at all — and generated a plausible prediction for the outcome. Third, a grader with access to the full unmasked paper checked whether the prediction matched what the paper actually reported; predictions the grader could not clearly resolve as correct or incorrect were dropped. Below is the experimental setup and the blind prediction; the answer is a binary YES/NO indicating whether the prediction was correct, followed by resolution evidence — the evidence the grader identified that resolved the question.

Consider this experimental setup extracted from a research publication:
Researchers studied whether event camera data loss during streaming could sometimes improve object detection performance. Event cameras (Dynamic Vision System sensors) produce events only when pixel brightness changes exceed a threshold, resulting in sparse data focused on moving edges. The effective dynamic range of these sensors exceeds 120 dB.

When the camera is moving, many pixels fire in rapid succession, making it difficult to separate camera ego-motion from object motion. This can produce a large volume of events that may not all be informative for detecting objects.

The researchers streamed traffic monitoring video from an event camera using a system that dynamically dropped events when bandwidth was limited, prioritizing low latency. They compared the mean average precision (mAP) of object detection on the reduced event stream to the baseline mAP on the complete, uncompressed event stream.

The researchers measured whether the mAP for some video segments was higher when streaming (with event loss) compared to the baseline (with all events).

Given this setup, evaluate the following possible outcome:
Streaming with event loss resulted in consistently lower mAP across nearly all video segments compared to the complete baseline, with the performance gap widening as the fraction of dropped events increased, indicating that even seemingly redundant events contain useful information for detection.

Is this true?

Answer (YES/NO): NO